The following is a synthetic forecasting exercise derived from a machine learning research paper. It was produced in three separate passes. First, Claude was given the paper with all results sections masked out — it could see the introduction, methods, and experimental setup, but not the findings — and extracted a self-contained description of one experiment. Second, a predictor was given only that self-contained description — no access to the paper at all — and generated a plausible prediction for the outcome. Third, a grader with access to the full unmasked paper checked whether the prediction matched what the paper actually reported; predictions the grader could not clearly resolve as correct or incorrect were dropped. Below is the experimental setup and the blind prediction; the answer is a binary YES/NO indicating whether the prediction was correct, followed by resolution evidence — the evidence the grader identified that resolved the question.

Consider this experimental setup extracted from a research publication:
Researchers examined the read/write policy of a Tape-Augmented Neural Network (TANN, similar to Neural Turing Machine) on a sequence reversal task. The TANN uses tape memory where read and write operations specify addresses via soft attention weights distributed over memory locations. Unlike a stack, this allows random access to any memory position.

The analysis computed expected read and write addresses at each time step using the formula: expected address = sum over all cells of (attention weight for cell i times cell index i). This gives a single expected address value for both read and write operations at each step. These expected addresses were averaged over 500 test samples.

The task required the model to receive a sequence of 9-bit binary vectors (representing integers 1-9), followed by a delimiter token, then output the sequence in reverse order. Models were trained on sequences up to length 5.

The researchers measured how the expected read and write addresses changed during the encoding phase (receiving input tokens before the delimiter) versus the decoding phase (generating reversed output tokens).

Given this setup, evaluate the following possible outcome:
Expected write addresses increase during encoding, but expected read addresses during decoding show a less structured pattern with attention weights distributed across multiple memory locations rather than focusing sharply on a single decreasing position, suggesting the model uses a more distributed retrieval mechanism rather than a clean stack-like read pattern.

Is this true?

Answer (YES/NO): NO